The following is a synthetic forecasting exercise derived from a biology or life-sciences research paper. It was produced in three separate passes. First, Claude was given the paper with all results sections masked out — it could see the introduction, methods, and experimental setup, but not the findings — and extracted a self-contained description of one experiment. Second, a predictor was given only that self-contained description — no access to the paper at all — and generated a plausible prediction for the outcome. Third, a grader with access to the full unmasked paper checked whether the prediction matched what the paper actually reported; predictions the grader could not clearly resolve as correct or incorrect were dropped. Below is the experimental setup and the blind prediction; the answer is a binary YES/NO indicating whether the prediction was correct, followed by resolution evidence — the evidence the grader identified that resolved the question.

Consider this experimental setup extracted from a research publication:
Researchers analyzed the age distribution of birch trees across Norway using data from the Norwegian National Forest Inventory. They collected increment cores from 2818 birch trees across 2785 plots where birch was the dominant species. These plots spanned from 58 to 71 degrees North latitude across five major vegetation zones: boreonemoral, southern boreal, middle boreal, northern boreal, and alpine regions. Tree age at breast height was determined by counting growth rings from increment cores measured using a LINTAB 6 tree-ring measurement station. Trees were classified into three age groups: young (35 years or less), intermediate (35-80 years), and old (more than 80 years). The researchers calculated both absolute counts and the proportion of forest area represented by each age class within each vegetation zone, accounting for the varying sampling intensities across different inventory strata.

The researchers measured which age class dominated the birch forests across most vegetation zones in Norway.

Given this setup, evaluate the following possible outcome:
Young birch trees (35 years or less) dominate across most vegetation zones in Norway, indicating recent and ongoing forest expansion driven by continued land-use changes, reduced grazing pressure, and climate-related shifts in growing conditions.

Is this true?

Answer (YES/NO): NO